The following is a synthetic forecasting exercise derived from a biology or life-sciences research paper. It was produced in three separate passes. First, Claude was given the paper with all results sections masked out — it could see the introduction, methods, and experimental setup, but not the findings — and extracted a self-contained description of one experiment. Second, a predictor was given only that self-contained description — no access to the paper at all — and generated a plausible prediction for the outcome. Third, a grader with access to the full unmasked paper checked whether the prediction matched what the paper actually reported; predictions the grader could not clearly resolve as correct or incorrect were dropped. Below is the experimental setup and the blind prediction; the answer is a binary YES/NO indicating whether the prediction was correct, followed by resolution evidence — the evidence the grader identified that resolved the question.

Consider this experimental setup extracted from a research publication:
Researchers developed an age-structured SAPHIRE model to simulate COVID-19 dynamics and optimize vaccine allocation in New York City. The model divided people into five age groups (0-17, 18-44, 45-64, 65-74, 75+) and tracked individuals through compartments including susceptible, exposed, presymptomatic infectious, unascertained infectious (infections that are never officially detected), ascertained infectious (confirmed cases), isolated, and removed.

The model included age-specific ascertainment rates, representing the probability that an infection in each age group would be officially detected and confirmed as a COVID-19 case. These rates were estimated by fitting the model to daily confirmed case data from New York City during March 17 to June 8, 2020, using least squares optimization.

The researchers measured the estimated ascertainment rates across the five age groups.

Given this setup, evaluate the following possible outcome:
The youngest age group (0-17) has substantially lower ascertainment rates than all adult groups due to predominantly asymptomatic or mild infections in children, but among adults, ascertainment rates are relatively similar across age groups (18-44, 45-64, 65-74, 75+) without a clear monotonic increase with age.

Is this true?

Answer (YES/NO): NO